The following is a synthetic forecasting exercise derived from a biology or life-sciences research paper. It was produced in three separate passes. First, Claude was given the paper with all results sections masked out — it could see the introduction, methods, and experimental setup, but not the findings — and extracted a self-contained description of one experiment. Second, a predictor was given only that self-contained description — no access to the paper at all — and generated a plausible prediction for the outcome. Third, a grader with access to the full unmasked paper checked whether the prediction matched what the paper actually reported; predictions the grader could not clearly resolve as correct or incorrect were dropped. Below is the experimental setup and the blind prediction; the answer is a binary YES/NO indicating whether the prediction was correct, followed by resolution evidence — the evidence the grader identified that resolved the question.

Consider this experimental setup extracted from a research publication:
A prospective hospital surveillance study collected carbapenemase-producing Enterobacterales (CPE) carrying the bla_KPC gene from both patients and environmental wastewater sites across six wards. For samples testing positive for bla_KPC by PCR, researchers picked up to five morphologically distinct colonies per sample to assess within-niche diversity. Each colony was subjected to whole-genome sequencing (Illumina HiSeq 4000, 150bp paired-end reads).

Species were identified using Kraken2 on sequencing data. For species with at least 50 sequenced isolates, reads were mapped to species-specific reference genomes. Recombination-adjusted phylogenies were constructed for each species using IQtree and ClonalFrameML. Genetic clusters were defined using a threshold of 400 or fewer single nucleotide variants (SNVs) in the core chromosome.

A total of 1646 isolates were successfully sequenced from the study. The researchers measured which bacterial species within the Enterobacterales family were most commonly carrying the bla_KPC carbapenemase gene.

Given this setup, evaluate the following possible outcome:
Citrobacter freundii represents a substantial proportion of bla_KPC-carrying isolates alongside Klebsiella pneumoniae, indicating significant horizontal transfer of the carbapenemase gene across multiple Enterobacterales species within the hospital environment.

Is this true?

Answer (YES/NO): NO